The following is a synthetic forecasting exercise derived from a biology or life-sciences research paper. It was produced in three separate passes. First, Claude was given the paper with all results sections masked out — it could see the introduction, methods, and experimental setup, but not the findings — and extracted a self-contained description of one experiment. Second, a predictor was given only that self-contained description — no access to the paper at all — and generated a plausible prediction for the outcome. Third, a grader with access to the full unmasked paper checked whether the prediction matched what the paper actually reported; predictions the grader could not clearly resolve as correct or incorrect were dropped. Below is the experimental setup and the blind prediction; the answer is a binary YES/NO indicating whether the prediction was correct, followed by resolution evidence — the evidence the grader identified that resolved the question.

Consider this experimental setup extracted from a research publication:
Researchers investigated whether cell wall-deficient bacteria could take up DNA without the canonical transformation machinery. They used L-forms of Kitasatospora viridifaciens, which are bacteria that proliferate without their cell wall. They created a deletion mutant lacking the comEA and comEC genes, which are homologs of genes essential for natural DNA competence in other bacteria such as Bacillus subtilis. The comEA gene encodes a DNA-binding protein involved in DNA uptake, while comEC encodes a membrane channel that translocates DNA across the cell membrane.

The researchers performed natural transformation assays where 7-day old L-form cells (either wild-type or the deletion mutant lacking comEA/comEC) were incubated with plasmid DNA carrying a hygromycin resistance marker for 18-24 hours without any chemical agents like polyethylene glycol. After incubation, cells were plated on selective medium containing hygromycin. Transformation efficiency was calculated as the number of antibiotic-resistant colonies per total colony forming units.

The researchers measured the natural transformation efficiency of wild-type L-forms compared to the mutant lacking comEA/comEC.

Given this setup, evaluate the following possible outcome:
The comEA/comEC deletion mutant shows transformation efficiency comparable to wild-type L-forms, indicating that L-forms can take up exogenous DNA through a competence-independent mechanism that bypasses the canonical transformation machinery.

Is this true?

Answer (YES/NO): YES